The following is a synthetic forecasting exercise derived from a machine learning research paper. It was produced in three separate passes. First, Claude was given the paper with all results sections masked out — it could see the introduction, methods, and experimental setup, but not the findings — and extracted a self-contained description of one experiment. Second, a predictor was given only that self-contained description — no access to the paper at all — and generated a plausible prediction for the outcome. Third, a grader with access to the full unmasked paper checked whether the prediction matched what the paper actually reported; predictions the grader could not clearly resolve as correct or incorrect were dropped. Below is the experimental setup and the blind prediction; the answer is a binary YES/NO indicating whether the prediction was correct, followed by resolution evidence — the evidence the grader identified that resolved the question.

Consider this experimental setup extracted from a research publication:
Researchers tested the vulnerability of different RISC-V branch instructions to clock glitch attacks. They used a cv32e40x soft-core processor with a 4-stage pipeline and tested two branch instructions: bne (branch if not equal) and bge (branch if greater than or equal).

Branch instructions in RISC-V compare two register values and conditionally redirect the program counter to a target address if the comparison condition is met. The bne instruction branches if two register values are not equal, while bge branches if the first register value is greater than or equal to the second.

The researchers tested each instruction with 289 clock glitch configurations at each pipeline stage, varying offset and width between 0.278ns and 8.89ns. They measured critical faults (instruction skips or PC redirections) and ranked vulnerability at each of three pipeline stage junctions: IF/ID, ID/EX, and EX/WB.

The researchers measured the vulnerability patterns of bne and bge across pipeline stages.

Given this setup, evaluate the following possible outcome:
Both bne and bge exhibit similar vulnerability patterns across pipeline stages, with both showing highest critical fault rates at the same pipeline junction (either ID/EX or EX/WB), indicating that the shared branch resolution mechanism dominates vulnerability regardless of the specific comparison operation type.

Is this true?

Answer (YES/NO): NO